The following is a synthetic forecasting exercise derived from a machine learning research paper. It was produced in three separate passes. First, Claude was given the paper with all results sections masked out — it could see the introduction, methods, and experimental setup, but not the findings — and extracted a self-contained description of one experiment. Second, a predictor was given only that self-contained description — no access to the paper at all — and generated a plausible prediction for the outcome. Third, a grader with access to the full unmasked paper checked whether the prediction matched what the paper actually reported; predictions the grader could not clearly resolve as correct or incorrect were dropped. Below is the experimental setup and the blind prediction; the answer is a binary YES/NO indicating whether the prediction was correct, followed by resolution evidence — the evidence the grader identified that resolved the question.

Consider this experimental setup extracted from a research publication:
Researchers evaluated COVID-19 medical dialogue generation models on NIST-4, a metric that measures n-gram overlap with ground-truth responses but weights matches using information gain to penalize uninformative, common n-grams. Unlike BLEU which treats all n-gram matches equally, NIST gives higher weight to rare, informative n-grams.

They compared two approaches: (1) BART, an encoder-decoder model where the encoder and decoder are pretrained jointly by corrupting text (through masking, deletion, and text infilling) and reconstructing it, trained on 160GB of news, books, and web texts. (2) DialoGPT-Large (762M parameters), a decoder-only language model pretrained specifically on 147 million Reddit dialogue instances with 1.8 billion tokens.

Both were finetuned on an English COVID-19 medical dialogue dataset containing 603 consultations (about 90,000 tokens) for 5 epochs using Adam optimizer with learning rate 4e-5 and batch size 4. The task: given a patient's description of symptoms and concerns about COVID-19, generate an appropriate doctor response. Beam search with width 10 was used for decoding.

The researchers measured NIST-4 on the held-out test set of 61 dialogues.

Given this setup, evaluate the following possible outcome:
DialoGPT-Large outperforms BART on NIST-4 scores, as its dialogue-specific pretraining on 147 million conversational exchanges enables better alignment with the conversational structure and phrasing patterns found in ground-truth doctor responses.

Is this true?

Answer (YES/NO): YES